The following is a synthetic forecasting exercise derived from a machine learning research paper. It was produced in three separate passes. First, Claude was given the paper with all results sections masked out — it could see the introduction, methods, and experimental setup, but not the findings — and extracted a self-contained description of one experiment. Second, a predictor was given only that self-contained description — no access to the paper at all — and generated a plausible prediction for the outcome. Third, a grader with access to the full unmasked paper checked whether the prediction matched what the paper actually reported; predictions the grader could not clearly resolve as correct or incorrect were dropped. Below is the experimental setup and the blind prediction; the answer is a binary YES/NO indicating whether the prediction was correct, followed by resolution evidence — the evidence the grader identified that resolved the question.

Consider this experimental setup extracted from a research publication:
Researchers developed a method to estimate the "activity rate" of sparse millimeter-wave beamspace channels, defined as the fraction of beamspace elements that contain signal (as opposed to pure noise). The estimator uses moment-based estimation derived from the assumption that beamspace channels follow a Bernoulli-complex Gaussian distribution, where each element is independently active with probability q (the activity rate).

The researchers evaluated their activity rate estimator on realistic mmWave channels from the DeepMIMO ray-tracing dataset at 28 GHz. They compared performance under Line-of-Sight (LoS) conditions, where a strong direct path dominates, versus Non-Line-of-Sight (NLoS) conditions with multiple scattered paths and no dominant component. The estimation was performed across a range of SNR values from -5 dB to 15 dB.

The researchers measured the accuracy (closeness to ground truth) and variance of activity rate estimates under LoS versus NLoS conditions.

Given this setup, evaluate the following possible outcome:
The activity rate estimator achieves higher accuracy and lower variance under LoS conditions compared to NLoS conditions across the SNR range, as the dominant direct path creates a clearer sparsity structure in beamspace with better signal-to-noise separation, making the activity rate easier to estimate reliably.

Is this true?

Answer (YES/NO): NO